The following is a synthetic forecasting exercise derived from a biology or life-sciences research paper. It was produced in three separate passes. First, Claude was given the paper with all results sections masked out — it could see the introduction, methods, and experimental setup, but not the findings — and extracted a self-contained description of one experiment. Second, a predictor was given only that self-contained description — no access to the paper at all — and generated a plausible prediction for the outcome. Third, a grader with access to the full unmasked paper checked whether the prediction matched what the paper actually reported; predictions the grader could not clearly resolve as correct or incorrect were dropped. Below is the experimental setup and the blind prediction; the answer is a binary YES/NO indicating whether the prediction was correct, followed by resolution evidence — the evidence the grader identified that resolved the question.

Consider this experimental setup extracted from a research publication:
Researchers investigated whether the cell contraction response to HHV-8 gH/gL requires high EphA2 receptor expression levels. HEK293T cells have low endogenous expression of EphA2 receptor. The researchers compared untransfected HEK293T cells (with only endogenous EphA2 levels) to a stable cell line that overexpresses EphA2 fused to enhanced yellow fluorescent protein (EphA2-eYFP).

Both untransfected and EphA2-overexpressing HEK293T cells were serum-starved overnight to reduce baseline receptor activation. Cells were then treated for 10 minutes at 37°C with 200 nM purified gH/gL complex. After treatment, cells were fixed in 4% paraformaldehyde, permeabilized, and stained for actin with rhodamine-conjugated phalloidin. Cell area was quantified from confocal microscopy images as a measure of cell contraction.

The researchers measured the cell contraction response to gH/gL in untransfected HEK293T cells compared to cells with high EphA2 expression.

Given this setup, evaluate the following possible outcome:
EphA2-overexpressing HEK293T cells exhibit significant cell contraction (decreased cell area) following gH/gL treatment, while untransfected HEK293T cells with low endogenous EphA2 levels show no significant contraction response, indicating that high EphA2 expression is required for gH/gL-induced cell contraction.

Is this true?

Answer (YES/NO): NO